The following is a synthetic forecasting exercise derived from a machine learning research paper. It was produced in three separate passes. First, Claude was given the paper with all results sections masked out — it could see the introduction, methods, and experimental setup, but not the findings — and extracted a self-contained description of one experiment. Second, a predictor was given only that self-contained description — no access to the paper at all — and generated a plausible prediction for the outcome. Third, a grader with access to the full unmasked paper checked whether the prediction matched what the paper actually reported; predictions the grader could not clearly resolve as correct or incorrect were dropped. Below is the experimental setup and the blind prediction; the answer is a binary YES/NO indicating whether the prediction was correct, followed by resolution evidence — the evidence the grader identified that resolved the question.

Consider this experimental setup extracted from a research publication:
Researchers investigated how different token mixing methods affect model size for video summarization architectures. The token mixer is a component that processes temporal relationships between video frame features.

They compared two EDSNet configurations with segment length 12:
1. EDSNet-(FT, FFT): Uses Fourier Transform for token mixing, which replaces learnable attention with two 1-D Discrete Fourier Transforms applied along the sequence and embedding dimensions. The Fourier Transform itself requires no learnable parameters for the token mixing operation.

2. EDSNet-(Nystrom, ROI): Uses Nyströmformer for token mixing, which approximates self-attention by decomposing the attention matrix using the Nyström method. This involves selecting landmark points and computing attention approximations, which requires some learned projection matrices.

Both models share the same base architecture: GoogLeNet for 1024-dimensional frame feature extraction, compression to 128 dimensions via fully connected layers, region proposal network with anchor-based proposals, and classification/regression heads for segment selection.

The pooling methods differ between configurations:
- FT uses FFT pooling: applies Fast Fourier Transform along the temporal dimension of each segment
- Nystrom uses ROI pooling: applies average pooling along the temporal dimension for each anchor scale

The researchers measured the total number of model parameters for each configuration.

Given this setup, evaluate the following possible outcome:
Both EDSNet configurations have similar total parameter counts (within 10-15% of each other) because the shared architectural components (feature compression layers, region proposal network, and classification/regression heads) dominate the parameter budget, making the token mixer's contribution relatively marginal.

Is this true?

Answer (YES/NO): NO